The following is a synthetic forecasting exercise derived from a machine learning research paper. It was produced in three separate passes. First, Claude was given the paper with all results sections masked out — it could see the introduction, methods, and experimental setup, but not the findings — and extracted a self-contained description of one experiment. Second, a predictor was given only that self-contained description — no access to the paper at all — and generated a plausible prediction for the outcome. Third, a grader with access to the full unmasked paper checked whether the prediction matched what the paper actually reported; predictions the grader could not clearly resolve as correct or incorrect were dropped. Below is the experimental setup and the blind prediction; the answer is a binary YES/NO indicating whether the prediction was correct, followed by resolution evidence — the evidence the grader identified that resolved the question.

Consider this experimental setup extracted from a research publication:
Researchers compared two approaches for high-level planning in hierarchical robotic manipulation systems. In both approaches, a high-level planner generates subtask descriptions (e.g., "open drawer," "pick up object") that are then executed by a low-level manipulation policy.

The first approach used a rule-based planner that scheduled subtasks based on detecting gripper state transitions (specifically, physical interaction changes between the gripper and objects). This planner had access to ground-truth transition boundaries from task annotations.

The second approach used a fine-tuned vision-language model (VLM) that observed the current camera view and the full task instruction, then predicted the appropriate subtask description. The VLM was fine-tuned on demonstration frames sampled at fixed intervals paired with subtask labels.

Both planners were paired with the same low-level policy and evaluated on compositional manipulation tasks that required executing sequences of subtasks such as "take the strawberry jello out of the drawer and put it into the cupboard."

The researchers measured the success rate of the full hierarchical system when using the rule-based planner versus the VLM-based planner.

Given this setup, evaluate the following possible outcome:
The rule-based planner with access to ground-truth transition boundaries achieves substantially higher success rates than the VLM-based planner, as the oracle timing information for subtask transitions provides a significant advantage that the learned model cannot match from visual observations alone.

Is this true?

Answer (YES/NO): YES